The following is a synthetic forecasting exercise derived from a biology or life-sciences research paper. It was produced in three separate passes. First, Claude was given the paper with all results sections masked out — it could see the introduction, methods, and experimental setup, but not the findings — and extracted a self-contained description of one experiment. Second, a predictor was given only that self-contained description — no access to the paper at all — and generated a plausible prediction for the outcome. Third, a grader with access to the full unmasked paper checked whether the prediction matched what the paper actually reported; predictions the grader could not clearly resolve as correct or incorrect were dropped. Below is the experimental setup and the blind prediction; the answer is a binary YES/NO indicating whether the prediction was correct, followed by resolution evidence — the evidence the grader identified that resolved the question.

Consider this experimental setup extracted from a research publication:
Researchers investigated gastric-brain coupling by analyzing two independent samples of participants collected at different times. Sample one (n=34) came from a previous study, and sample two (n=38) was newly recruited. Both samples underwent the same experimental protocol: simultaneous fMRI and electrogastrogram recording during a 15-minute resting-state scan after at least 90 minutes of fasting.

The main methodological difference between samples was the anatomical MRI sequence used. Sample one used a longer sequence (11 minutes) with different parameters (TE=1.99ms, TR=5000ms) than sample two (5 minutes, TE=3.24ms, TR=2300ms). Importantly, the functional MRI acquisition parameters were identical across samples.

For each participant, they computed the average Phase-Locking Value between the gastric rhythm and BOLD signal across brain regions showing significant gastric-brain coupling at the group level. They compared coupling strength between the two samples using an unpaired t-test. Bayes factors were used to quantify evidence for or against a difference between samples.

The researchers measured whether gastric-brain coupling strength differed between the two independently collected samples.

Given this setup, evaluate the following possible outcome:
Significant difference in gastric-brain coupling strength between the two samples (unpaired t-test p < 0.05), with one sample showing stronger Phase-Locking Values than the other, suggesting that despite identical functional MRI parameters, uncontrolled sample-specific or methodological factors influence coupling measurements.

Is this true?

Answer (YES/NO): NO